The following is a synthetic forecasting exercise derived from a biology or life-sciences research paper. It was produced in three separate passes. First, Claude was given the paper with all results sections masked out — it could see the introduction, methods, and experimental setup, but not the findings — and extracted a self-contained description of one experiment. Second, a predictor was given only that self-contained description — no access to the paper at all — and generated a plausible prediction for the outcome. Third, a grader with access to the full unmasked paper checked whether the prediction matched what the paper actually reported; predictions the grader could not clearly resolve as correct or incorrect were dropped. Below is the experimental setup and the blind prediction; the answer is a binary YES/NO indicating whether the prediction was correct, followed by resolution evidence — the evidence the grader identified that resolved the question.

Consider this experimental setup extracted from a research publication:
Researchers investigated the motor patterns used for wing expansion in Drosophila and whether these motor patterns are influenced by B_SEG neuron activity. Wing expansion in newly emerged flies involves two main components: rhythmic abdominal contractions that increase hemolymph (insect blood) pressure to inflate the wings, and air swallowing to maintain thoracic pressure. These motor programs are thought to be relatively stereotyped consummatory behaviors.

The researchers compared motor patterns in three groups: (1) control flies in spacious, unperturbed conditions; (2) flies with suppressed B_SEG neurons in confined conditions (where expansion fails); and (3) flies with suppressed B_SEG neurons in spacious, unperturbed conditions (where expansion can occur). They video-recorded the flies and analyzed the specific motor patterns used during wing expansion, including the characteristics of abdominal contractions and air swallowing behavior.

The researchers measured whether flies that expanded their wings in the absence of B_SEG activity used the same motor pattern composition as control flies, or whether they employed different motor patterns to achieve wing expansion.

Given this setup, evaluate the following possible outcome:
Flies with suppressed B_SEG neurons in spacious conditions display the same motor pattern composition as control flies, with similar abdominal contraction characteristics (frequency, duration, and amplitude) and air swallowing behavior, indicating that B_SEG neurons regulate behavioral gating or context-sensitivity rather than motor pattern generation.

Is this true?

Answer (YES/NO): NO